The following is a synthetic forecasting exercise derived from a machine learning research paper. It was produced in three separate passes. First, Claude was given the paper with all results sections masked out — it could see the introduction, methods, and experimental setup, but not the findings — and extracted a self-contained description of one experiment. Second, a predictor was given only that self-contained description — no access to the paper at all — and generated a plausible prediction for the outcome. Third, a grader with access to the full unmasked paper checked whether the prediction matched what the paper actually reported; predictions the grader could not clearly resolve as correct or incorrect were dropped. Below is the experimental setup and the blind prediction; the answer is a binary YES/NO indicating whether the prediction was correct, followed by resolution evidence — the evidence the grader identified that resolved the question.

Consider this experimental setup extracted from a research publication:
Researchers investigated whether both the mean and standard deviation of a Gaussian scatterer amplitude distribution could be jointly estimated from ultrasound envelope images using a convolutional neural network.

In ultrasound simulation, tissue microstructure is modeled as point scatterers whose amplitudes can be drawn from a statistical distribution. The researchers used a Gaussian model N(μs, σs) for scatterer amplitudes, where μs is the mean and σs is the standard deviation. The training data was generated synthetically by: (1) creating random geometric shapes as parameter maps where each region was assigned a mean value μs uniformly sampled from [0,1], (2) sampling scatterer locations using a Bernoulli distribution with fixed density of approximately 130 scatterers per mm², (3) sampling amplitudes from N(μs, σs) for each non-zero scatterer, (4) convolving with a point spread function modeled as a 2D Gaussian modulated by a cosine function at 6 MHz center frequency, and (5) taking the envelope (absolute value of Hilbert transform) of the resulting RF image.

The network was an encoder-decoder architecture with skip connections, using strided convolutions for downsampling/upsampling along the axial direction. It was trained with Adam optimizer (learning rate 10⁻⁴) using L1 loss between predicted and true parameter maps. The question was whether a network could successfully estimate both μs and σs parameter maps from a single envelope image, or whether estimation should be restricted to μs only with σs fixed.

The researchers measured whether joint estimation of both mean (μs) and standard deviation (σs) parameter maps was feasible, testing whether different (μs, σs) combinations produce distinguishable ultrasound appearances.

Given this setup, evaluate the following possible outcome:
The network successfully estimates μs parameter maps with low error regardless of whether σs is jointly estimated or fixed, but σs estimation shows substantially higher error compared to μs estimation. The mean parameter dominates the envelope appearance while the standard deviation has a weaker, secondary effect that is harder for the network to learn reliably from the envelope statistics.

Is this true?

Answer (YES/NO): NO